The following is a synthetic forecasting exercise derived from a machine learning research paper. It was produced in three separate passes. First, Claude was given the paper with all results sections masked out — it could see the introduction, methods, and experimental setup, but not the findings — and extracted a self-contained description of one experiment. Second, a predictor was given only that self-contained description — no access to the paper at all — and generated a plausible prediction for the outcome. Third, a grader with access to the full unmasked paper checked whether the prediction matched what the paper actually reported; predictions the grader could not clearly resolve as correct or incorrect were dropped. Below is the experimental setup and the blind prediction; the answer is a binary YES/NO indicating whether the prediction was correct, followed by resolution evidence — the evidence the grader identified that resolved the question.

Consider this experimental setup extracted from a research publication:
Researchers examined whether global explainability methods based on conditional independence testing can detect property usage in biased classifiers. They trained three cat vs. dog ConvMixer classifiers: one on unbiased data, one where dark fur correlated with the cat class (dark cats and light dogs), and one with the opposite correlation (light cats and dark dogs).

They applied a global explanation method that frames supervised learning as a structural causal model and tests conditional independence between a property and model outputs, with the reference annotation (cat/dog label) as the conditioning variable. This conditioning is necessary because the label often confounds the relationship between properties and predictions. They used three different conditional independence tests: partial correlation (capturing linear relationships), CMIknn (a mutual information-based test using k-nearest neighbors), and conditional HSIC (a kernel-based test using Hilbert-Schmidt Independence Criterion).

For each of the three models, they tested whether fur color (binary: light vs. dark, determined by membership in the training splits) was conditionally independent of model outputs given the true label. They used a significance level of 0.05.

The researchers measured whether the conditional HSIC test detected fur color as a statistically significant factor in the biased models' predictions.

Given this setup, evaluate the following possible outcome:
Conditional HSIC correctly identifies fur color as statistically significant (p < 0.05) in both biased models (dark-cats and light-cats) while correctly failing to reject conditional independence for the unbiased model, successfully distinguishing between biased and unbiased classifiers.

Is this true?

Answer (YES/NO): NO